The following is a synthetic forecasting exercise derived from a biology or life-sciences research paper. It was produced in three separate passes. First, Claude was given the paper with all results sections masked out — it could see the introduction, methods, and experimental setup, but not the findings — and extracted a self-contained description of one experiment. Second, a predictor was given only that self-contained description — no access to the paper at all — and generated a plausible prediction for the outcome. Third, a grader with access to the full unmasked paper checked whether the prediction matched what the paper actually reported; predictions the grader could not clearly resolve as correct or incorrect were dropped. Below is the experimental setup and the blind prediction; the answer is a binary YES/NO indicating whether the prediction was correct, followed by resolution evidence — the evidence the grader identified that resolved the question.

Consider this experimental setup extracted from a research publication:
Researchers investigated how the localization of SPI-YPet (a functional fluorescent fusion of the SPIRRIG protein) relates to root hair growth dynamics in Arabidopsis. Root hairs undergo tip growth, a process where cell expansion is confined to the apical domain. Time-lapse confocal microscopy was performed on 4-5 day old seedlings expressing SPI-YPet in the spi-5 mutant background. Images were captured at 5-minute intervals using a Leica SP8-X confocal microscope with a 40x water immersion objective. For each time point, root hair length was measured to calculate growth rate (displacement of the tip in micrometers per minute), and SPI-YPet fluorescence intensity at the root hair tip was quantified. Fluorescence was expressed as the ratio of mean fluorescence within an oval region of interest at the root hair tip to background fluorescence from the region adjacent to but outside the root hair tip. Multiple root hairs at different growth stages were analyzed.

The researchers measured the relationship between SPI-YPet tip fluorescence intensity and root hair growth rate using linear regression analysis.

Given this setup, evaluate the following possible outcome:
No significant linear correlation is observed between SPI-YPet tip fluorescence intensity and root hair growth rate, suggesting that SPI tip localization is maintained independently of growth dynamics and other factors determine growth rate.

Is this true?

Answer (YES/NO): NO